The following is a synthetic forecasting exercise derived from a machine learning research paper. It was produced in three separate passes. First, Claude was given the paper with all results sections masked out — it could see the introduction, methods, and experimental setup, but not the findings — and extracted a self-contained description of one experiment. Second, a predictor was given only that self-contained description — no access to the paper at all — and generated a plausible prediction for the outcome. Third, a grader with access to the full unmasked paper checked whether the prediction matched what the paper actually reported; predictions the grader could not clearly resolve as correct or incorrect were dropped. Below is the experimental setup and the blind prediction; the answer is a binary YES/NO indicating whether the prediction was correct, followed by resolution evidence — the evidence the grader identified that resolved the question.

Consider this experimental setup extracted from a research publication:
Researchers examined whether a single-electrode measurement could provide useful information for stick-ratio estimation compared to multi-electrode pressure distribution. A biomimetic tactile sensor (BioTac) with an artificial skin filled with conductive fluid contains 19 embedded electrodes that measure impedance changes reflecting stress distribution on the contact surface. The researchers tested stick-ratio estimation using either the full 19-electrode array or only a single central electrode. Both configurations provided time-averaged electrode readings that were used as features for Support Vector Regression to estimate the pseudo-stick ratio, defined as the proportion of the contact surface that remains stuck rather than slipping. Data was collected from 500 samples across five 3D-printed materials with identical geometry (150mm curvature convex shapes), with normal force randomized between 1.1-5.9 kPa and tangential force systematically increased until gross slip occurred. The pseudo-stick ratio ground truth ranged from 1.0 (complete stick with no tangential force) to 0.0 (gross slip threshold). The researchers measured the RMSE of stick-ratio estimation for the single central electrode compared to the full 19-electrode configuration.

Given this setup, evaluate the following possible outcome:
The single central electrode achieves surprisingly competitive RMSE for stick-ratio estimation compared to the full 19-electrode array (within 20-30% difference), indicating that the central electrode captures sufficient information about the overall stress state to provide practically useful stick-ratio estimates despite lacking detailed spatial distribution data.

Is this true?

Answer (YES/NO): NO